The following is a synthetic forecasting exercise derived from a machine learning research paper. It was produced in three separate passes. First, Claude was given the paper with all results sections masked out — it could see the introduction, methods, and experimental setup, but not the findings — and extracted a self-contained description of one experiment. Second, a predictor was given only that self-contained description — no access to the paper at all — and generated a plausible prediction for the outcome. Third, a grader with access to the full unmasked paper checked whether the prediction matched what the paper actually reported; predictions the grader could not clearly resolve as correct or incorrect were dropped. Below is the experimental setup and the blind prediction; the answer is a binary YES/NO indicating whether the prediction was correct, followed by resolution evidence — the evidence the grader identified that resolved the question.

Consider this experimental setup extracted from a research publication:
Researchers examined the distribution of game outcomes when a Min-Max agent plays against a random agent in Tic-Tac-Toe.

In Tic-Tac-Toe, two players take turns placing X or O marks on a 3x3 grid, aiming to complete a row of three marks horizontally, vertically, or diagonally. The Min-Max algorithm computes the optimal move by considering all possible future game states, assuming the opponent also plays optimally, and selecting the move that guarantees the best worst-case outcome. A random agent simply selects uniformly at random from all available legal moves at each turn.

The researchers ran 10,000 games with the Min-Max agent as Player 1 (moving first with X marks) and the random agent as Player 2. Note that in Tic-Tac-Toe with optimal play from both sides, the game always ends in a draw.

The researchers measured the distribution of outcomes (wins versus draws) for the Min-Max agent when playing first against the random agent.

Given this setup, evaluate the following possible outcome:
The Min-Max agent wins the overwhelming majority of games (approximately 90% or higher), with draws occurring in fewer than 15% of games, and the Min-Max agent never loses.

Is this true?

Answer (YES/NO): YES